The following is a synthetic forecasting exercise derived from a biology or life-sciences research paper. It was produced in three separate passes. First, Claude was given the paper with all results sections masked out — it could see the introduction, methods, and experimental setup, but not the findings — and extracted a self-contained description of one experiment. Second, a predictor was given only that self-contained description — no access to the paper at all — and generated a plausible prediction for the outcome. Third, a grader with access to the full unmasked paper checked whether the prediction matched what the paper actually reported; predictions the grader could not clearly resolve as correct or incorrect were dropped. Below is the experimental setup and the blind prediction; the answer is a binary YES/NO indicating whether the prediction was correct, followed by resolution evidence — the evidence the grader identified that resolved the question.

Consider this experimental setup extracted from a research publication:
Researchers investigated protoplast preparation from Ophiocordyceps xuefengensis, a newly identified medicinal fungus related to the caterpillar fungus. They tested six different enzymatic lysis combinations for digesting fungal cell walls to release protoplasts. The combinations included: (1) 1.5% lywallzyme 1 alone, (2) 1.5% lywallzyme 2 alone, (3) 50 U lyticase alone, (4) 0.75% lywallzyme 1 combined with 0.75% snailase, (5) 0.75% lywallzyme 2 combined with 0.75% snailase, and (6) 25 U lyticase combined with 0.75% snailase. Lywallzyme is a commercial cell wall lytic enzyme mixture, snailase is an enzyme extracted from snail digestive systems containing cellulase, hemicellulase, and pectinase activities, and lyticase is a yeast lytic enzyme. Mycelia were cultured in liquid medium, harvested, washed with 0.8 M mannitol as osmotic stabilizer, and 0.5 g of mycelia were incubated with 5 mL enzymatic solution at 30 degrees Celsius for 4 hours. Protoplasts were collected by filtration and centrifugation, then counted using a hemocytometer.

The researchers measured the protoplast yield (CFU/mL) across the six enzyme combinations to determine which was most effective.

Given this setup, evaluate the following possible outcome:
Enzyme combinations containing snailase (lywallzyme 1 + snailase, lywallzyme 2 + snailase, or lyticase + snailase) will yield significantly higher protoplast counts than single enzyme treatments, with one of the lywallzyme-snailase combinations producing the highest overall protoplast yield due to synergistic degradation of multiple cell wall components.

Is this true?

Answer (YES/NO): YES